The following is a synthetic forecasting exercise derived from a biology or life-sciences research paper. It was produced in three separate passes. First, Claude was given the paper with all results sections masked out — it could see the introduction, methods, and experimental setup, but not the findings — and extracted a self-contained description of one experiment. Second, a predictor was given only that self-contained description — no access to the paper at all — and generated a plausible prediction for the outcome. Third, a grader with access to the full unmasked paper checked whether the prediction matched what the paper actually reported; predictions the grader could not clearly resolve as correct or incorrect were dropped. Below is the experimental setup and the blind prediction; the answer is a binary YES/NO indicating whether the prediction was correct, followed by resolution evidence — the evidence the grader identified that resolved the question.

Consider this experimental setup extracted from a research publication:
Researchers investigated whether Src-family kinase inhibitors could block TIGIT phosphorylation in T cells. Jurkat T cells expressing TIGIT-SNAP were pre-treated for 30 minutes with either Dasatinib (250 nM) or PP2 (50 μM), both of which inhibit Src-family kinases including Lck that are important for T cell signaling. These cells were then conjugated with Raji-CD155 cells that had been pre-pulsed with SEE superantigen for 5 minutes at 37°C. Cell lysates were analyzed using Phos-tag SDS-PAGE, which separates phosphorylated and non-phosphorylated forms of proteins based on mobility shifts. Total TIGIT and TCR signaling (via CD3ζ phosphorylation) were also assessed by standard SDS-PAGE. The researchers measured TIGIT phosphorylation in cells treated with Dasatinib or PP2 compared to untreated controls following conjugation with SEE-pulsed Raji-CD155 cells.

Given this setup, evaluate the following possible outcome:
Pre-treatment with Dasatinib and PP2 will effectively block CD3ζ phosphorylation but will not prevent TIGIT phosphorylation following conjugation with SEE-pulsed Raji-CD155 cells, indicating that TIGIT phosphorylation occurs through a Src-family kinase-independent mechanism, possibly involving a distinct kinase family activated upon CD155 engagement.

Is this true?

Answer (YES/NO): NO